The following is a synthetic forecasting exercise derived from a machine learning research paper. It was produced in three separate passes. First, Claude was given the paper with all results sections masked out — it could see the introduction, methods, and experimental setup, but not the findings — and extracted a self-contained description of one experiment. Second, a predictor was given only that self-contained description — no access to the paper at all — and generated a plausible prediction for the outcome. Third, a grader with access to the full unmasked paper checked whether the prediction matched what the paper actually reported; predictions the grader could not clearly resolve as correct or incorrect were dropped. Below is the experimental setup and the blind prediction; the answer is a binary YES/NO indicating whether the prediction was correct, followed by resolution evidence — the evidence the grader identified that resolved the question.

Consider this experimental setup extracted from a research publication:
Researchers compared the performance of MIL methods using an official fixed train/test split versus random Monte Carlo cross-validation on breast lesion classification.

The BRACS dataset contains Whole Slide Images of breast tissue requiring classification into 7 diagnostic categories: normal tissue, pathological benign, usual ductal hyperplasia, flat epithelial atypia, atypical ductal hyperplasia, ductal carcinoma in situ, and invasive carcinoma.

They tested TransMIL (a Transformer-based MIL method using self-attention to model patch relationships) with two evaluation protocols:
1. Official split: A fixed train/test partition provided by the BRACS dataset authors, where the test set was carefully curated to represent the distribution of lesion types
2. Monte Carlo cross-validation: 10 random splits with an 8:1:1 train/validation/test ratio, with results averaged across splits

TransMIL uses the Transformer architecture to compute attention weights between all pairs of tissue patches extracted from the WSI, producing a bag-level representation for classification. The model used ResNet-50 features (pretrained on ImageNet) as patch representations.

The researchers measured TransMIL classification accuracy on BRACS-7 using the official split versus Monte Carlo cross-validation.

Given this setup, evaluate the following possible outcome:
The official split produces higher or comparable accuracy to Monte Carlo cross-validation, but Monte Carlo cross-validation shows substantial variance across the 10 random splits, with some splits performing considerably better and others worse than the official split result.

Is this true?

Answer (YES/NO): NO